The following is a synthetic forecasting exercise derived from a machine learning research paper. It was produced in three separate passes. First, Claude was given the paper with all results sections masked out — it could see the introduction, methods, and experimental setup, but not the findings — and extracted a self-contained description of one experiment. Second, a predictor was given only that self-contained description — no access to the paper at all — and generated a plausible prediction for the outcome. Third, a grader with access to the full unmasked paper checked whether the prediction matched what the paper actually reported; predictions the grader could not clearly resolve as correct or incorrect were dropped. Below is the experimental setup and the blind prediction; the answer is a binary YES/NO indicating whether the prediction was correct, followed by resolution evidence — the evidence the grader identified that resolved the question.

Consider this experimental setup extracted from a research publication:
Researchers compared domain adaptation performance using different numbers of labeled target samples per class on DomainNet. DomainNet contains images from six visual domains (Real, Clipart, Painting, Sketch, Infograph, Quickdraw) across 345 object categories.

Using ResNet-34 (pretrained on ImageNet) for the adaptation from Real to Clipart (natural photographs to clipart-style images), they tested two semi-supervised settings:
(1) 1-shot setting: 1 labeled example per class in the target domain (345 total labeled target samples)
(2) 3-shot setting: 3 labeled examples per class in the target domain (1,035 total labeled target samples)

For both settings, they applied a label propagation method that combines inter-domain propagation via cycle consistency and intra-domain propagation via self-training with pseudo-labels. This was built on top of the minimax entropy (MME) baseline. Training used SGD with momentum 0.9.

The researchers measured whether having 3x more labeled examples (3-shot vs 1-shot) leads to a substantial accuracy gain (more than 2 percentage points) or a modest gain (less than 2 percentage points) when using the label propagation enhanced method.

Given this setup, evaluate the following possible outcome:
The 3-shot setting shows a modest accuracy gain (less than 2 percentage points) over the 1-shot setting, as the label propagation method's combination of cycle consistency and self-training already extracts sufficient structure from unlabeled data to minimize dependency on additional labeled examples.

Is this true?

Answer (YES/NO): NO